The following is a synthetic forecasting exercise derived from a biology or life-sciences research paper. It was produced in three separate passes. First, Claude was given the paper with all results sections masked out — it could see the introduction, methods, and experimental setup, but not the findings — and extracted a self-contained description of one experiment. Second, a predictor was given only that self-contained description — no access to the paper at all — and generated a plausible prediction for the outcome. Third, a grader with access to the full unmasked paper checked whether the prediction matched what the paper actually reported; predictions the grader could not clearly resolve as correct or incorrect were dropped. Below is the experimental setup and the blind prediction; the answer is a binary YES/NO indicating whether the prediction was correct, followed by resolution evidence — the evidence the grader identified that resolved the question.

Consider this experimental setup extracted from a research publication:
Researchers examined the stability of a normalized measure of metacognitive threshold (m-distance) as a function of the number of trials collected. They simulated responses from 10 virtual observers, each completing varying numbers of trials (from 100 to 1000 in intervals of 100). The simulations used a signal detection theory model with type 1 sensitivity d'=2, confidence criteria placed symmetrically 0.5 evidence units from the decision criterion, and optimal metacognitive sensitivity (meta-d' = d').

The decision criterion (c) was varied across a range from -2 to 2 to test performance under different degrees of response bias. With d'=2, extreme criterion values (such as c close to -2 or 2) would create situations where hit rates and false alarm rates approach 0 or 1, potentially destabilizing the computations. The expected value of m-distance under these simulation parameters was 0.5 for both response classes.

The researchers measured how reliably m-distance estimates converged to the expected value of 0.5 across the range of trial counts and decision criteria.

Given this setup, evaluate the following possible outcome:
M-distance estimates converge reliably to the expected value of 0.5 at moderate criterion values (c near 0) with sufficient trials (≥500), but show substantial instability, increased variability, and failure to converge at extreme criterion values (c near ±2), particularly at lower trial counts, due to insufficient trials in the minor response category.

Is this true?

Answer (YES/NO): YES